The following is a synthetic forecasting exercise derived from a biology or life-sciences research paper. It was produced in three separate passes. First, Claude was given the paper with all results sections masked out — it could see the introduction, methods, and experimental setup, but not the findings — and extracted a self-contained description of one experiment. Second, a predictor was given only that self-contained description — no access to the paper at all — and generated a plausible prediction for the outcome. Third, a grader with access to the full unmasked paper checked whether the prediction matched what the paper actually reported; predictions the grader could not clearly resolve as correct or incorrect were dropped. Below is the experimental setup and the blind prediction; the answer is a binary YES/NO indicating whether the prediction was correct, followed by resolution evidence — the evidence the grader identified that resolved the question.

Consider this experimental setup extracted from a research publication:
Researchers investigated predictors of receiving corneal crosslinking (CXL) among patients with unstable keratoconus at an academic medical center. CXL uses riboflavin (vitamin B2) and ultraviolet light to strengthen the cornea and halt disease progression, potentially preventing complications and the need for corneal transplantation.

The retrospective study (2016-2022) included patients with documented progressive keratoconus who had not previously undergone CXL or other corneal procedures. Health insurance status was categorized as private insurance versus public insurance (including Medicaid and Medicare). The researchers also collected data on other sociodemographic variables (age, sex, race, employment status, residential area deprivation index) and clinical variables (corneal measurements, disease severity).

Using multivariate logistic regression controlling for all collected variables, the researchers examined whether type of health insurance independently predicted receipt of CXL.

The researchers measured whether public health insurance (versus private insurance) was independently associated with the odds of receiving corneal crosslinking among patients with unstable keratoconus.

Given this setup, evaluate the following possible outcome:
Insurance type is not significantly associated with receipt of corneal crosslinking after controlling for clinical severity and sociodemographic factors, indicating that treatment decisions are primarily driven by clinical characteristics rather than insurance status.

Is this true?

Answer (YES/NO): NO